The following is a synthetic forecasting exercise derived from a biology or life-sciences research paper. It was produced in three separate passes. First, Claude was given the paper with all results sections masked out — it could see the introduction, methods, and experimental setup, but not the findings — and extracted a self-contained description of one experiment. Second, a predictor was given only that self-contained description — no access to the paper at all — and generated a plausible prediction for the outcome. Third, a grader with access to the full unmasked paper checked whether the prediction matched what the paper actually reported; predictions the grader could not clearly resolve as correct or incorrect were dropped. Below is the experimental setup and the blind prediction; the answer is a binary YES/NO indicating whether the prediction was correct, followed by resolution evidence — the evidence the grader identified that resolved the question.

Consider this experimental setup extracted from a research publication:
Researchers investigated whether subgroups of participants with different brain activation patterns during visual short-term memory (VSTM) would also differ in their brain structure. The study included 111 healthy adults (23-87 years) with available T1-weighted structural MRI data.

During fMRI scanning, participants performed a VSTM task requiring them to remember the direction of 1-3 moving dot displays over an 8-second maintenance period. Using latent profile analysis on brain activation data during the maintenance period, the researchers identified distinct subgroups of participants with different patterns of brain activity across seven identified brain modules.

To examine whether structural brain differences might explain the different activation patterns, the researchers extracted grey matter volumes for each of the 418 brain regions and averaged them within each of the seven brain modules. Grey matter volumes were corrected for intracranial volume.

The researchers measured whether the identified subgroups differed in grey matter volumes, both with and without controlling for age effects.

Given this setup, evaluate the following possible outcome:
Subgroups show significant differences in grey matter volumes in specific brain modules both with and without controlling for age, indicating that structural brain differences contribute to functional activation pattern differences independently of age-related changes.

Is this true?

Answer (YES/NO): NO